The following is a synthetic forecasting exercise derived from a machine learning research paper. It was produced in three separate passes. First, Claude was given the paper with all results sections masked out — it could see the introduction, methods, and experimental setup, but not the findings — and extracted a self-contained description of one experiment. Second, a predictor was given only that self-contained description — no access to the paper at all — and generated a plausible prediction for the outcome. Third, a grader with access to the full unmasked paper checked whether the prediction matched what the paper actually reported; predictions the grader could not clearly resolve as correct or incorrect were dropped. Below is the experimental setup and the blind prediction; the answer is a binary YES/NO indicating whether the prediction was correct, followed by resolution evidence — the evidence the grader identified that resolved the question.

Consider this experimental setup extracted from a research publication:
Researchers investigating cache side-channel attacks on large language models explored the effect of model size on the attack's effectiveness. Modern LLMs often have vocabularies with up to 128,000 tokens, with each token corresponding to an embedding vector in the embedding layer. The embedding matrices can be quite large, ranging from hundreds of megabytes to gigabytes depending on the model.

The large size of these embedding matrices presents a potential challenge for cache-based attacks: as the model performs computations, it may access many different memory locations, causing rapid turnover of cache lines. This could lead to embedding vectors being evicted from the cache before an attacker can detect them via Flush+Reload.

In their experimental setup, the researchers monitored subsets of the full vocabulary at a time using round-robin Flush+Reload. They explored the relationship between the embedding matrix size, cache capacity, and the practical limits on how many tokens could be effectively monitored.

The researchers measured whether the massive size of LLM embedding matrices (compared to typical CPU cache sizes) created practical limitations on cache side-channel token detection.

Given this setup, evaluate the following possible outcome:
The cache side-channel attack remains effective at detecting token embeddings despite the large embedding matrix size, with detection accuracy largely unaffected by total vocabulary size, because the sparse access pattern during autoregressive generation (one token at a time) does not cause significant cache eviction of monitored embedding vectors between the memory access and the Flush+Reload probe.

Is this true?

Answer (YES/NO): NO